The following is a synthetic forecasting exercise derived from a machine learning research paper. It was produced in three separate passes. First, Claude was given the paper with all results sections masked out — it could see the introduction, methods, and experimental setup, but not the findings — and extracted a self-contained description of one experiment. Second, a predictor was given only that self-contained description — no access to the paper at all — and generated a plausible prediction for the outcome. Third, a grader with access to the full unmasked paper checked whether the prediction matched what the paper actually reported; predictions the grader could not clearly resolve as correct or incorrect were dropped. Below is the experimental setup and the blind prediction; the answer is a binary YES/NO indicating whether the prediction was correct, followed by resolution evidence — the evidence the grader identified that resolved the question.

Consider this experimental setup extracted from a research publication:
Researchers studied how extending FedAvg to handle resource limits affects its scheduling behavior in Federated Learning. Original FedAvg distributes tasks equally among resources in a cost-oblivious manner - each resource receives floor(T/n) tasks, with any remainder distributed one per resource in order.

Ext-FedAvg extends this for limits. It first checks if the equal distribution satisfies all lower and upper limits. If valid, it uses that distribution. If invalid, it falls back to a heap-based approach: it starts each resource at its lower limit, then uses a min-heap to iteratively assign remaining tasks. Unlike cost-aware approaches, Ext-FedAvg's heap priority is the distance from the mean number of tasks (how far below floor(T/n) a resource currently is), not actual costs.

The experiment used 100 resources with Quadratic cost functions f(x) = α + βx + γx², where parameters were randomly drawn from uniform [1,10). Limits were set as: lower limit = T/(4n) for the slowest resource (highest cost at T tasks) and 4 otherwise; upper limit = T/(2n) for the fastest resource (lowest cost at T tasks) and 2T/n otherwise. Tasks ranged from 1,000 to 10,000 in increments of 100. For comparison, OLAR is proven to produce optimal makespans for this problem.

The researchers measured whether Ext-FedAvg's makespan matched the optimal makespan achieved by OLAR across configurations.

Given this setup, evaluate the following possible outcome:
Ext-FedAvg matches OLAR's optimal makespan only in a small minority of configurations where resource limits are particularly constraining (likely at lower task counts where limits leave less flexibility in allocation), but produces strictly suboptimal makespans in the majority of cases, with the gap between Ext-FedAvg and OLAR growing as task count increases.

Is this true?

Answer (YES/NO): NO